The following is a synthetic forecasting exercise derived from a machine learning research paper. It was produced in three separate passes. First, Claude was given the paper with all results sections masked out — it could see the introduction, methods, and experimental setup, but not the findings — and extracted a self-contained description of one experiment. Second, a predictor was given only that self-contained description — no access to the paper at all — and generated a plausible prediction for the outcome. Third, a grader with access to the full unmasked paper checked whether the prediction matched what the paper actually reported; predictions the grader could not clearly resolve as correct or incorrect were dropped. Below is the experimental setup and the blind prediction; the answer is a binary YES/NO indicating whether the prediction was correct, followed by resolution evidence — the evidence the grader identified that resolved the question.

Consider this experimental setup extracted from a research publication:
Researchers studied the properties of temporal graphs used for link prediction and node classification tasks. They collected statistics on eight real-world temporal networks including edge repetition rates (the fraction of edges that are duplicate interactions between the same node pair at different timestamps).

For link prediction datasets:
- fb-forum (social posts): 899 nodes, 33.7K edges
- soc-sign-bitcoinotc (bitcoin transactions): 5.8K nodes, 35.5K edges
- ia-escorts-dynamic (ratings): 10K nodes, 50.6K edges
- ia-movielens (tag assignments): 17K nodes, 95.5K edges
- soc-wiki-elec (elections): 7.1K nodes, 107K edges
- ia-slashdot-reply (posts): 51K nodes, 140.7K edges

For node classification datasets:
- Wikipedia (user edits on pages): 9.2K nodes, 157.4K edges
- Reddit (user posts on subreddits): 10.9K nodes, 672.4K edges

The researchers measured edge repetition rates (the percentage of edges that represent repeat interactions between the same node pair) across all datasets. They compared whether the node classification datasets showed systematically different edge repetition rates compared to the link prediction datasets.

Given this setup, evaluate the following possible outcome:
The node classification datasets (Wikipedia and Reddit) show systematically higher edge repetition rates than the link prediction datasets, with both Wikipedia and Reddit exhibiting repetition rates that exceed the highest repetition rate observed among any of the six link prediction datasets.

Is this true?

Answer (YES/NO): YES